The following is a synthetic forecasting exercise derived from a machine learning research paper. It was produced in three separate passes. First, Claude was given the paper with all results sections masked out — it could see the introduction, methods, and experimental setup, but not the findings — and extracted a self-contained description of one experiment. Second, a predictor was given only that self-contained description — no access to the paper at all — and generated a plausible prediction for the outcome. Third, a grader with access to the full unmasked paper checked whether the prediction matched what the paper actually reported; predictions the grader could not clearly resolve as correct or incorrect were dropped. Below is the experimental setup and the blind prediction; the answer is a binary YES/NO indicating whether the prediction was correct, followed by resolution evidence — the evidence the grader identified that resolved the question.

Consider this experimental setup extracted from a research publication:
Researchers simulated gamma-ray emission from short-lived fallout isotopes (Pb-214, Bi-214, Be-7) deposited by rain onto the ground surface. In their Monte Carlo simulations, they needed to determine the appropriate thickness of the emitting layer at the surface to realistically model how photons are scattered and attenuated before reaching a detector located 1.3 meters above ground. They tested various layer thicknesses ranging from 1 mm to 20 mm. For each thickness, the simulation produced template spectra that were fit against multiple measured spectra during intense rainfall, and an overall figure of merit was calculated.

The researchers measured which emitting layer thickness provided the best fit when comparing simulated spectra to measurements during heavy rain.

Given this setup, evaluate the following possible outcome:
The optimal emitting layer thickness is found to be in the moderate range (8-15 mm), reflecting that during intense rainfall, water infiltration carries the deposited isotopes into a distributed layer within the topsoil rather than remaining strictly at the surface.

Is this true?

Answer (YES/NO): YES